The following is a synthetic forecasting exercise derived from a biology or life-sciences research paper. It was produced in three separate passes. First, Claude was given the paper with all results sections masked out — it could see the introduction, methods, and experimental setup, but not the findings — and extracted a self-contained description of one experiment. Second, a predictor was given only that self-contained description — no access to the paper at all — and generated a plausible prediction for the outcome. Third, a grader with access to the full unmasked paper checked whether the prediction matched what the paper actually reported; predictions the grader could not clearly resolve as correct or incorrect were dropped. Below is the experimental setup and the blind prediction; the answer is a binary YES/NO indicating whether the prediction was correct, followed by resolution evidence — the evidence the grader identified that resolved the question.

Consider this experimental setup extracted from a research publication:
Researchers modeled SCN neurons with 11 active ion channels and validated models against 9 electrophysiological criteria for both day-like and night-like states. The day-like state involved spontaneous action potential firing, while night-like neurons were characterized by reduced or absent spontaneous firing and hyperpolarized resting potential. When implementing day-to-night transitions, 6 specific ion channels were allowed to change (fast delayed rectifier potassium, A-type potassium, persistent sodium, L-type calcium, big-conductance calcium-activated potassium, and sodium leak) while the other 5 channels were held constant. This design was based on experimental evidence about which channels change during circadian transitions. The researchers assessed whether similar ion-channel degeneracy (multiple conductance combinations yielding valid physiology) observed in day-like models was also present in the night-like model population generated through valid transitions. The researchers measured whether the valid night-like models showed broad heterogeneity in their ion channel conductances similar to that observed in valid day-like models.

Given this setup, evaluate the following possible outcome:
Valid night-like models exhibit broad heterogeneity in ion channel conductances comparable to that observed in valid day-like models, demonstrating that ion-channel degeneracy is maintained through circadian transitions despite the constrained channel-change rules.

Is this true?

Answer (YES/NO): YES